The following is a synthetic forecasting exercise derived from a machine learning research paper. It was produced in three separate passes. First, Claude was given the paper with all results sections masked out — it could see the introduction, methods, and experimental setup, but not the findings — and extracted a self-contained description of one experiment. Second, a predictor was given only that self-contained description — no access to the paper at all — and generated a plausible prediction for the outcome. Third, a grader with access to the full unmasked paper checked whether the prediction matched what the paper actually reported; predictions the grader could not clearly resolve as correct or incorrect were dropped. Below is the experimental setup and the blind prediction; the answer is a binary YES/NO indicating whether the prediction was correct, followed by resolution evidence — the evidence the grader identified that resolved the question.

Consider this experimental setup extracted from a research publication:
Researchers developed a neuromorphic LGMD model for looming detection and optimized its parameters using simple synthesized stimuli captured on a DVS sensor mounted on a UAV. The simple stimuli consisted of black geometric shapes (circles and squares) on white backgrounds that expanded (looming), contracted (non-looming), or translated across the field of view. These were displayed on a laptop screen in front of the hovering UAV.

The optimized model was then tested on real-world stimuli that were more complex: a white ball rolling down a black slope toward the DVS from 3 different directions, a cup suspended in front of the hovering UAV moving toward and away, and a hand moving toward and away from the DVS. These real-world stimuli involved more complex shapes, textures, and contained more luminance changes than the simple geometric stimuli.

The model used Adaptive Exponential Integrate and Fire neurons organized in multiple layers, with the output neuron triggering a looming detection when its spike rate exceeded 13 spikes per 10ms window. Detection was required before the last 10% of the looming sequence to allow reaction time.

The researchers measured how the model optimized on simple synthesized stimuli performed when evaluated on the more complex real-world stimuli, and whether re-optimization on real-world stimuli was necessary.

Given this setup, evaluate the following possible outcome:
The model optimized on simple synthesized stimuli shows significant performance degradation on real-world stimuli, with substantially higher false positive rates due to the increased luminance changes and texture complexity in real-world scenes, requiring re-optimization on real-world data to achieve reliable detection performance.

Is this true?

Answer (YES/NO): YES